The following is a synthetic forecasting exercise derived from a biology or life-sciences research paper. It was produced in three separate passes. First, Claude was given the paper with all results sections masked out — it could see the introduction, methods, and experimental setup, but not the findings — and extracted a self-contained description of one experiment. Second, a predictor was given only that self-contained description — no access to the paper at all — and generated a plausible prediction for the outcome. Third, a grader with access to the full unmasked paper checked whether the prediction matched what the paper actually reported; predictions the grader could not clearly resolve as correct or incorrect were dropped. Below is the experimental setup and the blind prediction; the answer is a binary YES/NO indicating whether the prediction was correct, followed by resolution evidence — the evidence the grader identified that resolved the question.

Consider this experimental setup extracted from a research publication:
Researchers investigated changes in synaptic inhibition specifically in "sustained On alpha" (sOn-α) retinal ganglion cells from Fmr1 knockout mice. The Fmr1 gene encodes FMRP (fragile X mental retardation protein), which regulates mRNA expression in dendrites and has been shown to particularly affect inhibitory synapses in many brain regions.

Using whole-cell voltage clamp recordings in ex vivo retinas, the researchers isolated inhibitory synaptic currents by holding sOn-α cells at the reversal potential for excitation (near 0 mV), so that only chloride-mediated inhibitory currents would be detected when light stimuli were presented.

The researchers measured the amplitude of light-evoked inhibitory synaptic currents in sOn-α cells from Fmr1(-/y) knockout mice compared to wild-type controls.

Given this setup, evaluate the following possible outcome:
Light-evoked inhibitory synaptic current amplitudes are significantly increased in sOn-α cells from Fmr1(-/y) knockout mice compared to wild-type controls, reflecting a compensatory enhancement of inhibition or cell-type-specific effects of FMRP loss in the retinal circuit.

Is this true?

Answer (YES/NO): YES